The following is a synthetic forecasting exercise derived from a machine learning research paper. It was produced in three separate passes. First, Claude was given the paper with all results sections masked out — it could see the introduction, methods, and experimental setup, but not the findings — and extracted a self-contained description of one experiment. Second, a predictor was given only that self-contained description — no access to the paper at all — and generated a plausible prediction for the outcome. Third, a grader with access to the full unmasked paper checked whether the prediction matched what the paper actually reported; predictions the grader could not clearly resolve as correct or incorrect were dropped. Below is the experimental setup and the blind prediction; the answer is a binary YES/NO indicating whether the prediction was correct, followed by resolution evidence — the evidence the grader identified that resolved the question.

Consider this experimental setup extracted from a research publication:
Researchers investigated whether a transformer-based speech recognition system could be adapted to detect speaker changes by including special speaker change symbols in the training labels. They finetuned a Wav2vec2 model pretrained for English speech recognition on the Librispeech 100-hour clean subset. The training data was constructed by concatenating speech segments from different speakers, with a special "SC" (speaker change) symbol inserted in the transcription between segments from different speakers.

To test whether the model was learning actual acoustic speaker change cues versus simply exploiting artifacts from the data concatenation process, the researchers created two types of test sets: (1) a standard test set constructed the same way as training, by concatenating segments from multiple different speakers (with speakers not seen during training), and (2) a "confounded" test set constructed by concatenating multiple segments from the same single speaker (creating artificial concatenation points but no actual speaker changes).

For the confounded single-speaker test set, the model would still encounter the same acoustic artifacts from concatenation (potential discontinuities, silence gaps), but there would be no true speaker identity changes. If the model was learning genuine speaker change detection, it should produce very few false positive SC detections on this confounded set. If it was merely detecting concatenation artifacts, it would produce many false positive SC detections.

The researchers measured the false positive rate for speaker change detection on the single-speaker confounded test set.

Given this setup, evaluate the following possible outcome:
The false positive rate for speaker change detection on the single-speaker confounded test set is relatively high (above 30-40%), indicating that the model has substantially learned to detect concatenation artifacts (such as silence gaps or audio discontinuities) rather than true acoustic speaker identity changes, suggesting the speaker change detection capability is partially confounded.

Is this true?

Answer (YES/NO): NO